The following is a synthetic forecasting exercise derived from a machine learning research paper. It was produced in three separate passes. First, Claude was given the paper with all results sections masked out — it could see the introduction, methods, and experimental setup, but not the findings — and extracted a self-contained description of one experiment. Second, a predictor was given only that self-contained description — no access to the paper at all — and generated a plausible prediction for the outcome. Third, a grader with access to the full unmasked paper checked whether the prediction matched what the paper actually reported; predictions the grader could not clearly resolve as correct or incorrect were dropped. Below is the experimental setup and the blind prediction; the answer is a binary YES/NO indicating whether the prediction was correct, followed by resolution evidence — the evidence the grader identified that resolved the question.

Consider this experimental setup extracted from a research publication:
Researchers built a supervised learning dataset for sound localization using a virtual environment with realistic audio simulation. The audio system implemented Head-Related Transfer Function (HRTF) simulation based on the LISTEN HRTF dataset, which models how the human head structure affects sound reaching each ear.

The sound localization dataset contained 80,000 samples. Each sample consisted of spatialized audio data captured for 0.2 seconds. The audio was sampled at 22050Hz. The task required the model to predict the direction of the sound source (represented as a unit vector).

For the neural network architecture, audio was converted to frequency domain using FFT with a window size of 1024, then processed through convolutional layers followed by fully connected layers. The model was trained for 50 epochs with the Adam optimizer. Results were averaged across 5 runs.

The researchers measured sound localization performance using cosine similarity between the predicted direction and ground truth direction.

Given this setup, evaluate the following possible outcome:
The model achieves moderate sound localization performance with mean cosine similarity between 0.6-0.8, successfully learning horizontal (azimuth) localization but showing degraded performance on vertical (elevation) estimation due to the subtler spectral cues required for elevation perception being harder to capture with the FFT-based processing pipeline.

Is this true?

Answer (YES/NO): NO